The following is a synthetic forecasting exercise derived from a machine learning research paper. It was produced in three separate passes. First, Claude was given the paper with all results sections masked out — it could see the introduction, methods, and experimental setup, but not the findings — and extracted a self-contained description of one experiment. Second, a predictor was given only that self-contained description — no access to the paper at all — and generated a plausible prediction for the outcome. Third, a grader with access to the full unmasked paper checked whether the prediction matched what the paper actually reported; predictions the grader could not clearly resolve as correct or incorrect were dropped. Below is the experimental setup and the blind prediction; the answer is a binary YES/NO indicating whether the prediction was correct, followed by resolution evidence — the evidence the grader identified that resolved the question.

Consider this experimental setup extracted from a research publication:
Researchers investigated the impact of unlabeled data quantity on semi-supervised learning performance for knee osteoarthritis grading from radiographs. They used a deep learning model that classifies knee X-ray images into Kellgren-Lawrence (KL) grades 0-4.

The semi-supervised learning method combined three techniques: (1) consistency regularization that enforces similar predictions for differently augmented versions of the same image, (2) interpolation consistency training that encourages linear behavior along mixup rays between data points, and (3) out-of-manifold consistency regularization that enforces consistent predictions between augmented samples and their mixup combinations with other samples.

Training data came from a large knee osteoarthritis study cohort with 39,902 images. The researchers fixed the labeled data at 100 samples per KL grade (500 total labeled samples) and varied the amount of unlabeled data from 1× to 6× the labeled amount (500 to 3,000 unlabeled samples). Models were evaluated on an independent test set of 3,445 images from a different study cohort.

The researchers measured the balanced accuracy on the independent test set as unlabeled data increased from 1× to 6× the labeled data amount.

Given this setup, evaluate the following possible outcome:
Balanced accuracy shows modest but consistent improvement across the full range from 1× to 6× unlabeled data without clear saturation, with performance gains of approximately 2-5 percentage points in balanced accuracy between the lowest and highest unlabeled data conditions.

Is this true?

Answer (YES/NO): NO